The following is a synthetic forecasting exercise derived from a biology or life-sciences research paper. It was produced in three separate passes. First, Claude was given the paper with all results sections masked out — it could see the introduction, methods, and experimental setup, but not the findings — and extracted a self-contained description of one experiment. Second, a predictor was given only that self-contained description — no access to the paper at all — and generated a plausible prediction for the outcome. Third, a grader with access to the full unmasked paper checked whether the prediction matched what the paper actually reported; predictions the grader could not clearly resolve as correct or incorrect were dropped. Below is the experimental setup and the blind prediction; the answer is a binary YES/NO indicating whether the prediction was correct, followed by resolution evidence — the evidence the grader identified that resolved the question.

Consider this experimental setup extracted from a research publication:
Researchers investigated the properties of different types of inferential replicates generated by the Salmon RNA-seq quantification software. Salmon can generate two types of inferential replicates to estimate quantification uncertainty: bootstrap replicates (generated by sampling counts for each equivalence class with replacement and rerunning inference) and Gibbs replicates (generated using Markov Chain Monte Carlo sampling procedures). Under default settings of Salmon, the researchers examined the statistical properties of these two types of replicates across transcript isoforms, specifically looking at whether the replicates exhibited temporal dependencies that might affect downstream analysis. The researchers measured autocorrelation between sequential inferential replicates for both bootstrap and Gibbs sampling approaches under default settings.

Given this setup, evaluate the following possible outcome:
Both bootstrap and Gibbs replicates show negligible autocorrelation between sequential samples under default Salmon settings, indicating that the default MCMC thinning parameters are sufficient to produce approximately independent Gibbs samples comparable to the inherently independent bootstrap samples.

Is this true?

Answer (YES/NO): NO